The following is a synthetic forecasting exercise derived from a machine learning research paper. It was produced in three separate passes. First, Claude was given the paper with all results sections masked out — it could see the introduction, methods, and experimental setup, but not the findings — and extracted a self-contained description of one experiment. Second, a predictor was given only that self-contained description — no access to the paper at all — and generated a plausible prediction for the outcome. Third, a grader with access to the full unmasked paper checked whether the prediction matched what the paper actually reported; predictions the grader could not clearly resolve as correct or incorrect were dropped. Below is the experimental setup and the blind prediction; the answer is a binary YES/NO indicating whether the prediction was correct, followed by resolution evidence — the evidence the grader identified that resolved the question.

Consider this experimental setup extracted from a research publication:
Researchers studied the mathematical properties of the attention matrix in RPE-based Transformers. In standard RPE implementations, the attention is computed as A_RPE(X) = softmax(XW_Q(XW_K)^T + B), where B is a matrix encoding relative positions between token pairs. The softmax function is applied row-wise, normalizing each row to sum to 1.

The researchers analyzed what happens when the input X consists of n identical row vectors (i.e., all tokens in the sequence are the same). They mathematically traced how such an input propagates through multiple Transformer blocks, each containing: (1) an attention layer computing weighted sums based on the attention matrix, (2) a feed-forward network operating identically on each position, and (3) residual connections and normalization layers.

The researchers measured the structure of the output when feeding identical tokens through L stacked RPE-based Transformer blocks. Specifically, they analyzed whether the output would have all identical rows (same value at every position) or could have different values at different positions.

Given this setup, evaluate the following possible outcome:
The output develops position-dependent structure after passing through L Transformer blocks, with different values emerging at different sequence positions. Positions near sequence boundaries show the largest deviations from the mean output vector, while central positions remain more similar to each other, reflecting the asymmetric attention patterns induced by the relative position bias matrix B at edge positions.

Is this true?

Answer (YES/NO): NO